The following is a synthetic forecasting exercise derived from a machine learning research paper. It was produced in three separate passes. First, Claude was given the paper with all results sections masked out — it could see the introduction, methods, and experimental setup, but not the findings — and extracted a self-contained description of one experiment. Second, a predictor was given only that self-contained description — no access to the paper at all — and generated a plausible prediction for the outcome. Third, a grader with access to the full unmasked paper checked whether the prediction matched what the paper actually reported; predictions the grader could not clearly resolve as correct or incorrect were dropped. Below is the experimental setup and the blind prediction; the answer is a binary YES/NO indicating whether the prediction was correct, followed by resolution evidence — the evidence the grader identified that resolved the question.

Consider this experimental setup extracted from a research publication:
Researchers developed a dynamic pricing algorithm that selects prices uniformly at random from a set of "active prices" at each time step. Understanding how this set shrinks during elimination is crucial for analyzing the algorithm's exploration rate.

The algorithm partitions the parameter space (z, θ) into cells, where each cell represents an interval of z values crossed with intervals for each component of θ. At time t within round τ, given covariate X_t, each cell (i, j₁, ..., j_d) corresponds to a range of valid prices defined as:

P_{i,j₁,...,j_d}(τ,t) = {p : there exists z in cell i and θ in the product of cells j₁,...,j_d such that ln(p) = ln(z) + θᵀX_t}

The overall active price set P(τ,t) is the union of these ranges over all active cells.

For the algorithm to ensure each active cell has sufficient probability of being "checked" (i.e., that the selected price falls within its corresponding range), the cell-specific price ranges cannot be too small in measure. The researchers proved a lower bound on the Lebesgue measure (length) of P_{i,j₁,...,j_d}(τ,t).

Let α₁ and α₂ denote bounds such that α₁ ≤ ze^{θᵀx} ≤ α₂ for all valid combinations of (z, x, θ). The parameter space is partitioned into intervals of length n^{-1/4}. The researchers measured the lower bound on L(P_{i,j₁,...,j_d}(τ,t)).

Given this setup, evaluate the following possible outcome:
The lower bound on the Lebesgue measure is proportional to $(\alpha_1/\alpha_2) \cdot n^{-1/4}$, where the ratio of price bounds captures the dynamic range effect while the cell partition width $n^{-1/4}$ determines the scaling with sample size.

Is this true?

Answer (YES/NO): NO